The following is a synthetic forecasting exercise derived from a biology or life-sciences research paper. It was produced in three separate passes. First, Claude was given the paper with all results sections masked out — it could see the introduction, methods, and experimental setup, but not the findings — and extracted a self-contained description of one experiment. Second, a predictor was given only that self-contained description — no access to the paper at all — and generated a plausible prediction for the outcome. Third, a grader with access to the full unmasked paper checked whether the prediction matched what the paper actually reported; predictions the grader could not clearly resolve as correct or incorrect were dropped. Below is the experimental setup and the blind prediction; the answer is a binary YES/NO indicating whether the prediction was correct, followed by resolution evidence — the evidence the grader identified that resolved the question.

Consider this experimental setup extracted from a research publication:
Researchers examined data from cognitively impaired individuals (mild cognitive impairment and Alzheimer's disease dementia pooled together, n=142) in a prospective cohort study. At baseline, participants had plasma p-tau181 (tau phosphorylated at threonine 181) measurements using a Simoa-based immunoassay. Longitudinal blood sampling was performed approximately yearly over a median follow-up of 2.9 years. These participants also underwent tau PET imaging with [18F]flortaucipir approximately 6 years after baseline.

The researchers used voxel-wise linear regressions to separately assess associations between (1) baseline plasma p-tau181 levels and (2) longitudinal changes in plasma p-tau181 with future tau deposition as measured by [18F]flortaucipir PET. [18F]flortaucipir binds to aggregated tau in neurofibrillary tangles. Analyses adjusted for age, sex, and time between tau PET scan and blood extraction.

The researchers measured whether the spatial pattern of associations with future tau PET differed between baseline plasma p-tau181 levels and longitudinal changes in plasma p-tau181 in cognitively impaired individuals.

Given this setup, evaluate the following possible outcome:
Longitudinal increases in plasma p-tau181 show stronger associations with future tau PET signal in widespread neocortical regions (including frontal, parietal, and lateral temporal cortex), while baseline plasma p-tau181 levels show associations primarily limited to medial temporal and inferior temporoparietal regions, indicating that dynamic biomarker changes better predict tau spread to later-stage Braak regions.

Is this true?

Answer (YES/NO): NO